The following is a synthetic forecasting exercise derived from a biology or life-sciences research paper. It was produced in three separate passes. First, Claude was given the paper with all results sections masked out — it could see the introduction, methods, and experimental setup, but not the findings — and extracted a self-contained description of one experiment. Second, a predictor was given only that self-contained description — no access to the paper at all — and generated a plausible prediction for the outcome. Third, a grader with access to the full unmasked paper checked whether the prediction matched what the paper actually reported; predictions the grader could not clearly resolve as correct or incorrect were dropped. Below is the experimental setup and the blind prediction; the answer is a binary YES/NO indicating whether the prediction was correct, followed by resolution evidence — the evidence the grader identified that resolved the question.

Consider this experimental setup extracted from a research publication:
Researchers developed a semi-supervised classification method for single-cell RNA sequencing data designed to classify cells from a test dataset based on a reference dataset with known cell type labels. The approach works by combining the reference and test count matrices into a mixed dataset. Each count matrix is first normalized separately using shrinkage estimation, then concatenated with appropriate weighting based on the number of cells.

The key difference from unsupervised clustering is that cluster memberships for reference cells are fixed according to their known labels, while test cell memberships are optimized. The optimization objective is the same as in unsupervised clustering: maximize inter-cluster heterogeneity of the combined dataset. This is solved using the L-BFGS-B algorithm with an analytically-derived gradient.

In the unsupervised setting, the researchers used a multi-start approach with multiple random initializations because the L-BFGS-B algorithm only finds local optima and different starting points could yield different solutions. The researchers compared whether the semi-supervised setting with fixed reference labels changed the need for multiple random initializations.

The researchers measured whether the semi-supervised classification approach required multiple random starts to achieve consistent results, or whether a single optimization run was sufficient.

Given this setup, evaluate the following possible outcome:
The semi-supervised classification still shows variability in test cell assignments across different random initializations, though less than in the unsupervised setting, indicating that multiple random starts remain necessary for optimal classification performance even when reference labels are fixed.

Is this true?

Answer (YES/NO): NO